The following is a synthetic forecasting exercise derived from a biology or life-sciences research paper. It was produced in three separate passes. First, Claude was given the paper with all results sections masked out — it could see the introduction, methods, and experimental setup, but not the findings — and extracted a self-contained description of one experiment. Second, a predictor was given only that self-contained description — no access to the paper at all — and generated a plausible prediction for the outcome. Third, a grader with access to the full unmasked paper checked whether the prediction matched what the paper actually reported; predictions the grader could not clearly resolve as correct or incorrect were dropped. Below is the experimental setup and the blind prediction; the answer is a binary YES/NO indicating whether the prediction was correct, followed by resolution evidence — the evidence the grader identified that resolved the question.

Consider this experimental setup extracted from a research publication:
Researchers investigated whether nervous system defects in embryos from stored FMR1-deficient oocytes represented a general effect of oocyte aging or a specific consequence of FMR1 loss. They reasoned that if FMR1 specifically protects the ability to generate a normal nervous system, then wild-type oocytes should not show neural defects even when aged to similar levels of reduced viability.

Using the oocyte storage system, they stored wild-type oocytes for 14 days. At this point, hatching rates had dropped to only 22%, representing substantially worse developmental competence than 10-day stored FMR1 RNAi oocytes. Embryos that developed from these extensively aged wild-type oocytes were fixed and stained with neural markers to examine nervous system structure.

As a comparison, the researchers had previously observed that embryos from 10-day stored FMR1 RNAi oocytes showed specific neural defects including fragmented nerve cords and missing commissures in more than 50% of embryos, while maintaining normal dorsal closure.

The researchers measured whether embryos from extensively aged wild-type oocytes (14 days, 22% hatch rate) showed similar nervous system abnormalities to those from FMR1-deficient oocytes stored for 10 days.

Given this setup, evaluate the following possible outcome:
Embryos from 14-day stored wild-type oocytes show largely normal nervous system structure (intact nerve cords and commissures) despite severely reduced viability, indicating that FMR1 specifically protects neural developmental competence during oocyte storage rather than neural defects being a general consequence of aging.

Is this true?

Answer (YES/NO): YES